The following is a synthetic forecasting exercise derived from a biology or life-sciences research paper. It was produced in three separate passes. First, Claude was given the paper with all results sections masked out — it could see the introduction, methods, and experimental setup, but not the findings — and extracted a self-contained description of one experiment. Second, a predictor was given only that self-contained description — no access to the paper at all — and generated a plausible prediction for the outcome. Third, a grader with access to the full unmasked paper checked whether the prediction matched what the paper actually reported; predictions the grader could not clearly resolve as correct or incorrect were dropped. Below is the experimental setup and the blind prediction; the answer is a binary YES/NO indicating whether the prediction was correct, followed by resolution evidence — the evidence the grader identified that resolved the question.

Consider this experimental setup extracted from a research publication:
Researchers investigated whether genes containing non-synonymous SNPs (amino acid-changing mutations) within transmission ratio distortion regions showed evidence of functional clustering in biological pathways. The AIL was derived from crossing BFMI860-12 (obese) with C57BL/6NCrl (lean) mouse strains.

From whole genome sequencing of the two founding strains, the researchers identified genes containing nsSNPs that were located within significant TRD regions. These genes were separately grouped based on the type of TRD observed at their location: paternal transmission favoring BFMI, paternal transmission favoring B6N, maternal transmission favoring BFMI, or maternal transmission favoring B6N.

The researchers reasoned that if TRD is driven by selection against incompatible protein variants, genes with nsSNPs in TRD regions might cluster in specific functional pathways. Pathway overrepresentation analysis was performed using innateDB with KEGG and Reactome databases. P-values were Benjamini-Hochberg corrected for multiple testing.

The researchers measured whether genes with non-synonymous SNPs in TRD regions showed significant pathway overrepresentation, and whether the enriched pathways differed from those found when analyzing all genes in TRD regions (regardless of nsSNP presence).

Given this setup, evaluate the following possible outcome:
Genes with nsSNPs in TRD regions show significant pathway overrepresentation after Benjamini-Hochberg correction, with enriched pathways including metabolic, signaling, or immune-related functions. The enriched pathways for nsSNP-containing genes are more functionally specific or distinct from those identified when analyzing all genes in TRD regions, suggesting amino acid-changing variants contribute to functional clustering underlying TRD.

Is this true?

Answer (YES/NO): NO